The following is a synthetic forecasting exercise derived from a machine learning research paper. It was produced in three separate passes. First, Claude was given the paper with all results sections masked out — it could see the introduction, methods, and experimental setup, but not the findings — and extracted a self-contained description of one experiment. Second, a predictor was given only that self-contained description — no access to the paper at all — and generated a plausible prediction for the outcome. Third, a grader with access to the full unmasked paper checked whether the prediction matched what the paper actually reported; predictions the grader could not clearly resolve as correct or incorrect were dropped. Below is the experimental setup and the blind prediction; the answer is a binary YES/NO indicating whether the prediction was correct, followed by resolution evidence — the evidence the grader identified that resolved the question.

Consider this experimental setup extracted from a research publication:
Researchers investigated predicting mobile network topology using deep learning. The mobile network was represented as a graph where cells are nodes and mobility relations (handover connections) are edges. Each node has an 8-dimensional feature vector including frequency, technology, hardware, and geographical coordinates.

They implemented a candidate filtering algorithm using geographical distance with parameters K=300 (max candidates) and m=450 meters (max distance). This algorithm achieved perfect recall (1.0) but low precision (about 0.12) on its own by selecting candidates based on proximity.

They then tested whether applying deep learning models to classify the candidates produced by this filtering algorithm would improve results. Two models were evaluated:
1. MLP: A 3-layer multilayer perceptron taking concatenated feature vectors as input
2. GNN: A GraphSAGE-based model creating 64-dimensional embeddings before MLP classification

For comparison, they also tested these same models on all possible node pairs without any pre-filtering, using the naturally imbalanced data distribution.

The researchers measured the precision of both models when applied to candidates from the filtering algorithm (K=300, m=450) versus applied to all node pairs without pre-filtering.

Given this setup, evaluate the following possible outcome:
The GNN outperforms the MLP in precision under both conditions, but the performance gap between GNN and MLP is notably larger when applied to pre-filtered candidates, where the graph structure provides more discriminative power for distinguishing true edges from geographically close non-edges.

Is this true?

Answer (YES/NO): NO